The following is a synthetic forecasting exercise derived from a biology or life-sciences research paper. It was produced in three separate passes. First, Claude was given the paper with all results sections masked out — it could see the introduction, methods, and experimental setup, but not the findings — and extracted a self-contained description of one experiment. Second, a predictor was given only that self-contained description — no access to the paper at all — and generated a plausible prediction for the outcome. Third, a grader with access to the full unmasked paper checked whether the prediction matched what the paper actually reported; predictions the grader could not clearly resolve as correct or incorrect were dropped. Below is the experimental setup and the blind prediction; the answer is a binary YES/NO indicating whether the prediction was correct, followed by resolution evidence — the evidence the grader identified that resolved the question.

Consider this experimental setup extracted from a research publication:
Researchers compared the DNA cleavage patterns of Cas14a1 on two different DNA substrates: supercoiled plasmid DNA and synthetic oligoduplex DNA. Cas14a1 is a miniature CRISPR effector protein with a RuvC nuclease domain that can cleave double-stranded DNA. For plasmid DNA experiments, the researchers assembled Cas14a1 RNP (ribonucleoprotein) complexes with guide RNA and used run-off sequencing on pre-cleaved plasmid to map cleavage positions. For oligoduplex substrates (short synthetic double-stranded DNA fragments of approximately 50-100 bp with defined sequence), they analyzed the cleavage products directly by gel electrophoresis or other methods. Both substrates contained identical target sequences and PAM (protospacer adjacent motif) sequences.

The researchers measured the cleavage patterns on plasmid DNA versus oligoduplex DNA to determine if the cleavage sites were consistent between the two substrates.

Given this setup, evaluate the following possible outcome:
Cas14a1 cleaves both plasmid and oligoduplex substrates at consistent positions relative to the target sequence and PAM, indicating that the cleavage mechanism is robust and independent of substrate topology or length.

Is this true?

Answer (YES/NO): NO